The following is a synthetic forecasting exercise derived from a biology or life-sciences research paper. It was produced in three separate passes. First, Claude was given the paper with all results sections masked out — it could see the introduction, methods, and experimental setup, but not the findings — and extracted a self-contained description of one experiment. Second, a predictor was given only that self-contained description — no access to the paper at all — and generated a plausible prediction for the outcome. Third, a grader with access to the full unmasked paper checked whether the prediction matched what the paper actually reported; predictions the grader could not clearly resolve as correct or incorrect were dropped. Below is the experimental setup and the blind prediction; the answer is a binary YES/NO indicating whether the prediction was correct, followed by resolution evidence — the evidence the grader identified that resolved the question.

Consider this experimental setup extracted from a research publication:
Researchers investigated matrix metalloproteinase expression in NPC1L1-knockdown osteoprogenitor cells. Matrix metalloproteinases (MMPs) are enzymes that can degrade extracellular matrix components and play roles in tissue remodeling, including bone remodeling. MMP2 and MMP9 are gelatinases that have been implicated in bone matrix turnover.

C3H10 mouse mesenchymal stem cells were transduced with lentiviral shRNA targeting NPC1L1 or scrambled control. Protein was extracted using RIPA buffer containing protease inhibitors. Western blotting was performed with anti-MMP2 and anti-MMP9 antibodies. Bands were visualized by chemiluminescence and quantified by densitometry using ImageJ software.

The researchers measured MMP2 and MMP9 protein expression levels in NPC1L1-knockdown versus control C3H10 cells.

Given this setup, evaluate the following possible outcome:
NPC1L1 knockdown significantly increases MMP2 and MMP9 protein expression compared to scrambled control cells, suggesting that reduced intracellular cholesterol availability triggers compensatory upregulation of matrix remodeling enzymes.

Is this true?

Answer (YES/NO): NO